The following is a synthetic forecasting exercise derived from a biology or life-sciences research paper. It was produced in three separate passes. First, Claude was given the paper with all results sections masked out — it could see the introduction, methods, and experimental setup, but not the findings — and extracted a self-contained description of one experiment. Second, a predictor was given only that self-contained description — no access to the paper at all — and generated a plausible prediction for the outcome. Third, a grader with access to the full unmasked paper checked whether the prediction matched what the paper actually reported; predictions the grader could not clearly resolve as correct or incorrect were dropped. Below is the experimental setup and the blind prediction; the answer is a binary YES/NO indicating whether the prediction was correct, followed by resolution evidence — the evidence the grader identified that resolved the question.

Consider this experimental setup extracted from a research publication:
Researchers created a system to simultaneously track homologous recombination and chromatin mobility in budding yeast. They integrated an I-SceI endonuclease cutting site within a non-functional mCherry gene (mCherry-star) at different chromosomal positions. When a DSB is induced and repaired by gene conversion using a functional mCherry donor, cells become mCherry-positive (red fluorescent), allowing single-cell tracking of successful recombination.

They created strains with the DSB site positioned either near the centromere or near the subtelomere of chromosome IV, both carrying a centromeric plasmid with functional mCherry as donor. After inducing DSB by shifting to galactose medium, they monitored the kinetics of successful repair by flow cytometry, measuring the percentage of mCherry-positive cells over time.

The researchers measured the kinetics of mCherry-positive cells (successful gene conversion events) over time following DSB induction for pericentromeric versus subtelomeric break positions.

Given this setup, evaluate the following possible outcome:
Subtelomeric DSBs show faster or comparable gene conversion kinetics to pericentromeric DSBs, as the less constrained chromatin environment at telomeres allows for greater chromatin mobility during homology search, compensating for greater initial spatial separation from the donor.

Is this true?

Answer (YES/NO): NO